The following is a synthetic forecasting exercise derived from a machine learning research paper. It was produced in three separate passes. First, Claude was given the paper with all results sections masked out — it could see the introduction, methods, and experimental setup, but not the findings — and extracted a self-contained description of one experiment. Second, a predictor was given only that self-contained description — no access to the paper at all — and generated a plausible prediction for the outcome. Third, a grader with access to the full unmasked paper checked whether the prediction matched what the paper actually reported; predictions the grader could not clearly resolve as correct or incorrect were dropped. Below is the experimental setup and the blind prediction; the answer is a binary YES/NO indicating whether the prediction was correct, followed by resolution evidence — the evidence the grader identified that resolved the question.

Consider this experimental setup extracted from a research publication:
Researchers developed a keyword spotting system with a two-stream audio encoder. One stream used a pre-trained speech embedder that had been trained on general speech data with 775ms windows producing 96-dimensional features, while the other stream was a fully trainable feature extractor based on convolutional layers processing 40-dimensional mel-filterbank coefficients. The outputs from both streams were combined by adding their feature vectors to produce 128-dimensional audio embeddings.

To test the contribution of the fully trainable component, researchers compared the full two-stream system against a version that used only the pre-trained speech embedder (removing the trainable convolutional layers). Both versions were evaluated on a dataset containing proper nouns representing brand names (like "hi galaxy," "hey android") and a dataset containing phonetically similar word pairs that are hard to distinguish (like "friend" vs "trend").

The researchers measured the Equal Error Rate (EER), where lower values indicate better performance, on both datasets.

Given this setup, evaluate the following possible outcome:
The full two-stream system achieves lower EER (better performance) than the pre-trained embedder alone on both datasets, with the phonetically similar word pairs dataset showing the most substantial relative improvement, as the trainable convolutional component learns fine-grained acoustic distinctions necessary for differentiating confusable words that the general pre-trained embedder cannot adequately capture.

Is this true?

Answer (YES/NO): NO